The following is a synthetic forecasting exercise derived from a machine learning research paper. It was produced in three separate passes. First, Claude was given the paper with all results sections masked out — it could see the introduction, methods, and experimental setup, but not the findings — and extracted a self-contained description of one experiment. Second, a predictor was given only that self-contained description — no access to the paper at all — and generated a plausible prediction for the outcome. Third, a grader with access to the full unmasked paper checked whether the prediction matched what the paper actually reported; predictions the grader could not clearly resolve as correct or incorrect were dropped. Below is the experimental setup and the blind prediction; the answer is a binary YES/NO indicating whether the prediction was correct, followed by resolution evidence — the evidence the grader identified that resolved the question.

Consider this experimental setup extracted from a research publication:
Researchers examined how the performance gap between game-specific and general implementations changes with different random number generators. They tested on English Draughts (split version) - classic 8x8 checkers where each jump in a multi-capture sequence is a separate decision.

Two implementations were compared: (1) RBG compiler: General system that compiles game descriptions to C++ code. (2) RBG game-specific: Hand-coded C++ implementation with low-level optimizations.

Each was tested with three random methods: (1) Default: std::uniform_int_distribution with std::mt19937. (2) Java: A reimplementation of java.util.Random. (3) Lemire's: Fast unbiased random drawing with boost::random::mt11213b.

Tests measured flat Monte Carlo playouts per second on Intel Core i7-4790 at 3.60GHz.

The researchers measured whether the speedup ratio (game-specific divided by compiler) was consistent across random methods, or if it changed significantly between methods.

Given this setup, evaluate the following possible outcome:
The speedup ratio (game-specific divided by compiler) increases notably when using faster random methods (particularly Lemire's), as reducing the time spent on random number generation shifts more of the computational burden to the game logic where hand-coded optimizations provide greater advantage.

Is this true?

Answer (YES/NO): NO